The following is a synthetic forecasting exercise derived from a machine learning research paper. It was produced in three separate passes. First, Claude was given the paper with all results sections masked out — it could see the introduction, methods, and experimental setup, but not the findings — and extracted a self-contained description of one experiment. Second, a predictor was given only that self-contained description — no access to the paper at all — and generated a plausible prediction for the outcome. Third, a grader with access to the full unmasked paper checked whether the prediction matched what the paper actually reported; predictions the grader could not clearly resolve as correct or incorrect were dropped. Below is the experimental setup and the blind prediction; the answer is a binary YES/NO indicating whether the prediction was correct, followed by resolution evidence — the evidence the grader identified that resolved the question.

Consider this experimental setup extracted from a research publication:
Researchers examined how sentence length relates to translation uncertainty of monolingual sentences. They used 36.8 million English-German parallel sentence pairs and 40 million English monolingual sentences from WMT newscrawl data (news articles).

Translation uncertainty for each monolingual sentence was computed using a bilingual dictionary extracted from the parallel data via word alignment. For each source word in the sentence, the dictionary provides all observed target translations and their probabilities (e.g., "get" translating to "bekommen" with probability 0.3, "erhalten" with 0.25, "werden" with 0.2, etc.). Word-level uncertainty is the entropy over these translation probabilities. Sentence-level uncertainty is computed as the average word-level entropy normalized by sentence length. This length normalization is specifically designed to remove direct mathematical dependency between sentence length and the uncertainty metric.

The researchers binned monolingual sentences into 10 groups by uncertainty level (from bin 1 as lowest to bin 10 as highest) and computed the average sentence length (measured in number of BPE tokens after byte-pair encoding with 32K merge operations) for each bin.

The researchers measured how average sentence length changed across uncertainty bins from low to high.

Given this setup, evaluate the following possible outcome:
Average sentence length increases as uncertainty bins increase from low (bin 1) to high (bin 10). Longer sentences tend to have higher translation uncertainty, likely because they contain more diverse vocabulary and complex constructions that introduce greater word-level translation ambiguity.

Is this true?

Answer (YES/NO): NO